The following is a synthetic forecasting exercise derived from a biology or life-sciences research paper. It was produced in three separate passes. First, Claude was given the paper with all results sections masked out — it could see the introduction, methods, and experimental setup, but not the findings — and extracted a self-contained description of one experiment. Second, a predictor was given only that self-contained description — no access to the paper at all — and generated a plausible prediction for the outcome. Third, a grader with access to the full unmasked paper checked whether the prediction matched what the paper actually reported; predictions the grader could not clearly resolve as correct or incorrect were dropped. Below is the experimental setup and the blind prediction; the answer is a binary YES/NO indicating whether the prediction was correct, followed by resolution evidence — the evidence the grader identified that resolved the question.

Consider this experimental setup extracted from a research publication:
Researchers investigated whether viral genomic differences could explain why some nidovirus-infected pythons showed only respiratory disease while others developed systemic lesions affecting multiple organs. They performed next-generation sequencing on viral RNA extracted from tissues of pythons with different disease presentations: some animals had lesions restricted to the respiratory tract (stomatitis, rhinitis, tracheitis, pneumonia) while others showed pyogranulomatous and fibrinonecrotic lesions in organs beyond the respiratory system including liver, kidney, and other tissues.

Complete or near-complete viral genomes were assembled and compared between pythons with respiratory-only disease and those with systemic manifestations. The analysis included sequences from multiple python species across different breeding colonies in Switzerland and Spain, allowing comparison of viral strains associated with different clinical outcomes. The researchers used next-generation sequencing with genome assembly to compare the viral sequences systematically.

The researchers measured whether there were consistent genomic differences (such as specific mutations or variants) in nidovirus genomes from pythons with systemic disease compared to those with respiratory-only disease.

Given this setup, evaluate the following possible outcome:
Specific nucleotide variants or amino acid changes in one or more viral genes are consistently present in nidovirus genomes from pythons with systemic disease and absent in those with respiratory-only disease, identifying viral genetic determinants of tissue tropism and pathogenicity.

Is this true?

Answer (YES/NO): NO